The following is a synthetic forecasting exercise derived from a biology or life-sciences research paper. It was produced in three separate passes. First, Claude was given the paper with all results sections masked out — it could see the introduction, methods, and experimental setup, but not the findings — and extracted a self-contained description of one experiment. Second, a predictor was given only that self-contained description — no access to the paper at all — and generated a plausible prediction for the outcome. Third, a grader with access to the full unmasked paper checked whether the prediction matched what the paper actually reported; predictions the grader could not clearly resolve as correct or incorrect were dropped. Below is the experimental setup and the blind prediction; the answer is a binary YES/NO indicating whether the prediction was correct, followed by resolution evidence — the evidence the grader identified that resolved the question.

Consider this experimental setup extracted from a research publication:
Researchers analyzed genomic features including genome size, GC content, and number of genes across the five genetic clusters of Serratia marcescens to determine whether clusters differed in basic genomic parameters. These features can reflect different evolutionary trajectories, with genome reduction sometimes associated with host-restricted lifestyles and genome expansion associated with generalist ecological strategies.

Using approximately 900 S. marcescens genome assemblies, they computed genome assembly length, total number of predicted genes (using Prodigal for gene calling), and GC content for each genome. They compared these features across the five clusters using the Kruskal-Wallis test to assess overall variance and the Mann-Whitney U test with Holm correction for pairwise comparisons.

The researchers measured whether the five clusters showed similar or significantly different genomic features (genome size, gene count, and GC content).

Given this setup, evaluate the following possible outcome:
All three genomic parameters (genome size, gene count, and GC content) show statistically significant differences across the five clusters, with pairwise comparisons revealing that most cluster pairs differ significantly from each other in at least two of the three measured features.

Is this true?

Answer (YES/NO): NO